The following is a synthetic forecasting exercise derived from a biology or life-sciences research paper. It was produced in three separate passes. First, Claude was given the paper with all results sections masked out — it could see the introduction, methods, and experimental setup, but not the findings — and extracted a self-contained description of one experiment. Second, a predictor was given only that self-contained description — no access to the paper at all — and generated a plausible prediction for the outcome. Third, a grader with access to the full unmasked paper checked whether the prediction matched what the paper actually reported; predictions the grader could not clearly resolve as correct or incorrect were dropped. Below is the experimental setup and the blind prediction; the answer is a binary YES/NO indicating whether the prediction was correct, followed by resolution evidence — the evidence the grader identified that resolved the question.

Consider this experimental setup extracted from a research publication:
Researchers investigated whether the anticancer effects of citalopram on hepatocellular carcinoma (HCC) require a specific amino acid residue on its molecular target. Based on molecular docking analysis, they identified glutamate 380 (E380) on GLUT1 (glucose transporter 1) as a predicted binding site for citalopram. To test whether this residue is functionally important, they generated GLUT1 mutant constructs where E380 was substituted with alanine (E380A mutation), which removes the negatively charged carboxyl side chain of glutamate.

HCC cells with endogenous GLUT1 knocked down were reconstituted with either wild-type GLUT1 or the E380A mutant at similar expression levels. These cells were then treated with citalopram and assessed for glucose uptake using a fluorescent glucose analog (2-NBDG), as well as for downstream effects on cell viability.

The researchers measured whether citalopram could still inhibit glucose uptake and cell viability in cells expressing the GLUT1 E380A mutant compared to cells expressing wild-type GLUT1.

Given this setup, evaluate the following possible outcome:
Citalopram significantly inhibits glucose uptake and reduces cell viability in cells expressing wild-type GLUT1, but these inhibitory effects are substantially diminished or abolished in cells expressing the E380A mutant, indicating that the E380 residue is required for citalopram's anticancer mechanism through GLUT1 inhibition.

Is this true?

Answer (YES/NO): YES